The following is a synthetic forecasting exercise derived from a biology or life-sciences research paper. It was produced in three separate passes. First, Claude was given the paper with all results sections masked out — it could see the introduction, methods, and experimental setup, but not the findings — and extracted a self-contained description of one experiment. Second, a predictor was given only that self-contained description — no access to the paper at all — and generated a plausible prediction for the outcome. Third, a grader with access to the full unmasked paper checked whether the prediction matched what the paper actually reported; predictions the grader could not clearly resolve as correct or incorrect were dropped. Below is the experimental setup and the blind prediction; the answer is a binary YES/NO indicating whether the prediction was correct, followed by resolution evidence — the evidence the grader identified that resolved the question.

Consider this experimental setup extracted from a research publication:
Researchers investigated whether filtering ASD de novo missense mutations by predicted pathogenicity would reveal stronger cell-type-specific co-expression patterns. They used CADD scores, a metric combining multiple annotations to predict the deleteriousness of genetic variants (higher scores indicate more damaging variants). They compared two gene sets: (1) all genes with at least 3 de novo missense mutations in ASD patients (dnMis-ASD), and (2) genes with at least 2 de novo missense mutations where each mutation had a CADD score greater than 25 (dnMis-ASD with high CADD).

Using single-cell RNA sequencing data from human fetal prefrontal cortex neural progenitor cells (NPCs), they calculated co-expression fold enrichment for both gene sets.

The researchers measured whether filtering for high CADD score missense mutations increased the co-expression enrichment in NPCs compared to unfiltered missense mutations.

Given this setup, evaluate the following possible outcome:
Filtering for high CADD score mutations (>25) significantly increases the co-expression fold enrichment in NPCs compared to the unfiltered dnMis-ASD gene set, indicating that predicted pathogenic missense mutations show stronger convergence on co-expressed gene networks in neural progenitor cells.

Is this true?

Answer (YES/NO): NO